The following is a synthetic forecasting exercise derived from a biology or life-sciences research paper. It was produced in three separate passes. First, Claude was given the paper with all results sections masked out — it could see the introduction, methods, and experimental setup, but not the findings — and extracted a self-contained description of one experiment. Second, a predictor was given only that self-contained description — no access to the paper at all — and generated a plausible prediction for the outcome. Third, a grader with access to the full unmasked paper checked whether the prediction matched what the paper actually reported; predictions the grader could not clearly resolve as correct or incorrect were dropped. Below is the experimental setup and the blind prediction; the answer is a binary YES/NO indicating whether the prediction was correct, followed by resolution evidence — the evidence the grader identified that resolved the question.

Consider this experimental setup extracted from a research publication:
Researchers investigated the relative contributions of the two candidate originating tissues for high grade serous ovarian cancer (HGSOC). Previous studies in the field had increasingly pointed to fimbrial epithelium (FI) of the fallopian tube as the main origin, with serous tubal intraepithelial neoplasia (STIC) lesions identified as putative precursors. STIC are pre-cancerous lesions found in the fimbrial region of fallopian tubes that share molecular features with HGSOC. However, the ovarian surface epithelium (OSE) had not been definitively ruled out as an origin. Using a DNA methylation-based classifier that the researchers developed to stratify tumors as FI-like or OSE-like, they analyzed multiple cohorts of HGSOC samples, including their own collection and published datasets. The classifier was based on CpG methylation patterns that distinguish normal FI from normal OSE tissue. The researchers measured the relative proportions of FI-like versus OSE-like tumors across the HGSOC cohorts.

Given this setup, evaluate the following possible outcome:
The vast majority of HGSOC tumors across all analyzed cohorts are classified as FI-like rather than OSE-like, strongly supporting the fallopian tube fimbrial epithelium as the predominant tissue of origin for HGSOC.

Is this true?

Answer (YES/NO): NO